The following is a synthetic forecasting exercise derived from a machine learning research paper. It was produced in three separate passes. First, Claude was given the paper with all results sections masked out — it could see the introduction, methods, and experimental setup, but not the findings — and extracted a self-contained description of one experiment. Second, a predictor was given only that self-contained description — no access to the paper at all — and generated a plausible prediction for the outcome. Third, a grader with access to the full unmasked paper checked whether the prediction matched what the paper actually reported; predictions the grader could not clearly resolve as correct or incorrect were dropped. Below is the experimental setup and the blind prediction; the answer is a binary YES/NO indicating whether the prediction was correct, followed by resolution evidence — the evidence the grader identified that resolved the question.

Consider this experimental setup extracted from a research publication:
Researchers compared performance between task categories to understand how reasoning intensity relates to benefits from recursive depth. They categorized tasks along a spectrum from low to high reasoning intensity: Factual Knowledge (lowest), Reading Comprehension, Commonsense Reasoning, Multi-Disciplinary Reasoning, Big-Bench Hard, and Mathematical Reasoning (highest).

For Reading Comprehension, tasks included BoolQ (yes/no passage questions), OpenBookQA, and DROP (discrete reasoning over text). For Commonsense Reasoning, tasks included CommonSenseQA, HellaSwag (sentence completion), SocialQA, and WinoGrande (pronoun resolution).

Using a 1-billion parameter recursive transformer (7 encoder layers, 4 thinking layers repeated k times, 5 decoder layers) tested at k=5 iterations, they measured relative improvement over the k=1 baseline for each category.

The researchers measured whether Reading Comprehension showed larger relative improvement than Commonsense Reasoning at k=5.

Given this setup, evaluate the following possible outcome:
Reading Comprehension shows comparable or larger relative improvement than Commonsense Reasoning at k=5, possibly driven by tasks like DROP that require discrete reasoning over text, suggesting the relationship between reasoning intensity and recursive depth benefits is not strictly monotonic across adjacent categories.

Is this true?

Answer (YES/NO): YES